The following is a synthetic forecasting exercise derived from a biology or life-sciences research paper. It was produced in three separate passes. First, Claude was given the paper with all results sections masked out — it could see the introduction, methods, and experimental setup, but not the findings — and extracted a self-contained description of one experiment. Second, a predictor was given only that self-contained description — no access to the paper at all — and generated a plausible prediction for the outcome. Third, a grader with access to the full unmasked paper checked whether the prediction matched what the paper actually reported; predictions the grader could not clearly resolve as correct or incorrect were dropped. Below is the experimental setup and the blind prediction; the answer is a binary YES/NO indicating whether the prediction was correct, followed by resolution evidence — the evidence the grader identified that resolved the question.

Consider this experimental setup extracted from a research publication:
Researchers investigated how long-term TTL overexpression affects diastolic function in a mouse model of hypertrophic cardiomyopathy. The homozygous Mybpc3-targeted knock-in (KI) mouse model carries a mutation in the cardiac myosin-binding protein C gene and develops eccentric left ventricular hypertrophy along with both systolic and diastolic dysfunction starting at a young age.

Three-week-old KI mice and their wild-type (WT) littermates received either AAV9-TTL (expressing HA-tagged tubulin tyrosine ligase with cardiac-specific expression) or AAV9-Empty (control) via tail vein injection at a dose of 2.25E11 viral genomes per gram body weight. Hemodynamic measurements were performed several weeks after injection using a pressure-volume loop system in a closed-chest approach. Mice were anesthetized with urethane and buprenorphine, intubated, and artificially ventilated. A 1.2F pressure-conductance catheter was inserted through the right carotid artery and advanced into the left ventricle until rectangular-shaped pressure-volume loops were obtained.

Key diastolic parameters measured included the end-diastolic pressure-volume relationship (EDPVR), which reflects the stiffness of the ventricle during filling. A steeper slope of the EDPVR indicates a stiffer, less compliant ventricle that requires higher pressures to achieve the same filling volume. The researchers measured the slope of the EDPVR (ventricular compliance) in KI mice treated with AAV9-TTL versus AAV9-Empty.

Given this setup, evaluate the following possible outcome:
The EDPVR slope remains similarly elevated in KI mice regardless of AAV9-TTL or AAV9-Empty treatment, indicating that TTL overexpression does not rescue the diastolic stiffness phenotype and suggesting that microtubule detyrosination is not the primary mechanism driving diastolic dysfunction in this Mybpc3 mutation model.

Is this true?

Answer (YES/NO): NO